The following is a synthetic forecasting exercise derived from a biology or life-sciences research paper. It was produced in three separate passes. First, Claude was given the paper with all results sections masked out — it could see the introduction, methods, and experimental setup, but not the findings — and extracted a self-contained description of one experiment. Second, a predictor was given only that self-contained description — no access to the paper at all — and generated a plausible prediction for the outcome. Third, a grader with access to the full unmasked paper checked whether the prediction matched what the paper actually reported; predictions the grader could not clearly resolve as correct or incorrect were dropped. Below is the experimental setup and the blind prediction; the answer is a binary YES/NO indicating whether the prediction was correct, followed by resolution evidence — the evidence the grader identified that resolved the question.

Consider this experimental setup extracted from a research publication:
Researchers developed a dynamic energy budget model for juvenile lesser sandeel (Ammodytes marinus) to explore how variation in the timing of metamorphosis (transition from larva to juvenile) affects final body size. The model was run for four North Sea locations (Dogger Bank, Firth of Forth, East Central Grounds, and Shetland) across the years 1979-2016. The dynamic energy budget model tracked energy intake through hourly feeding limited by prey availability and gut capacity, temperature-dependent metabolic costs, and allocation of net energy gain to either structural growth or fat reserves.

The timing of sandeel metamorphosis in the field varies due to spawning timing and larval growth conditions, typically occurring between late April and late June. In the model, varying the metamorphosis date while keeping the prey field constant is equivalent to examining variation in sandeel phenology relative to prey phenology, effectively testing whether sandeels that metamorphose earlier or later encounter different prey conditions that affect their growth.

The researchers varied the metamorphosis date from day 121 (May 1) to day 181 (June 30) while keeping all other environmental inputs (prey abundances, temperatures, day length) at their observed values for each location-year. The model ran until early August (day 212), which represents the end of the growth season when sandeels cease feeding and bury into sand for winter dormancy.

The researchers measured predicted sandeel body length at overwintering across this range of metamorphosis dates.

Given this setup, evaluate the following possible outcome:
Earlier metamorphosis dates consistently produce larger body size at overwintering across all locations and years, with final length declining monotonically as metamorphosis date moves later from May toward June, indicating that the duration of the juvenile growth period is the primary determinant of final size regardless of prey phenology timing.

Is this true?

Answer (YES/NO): NO